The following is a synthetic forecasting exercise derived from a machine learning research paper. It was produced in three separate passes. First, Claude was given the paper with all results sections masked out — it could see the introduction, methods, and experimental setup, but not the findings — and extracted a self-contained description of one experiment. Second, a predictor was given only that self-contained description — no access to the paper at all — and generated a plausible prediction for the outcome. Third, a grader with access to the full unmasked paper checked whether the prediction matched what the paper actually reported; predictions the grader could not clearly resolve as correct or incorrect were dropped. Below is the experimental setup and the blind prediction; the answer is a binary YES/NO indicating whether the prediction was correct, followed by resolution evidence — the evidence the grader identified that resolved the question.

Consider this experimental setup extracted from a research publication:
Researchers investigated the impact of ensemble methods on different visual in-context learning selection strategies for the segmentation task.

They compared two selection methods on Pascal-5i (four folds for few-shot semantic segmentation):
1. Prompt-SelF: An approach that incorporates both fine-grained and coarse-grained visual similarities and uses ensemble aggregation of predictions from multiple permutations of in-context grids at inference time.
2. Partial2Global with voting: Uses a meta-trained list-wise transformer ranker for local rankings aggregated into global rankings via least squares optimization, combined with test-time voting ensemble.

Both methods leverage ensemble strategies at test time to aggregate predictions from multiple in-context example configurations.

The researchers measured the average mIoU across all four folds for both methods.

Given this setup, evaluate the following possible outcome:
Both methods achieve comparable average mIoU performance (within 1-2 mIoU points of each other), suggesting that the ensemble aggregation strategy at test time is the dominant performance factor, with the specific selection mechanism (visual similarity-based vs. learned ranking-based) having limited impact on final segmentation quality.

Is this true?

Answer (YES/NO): NO